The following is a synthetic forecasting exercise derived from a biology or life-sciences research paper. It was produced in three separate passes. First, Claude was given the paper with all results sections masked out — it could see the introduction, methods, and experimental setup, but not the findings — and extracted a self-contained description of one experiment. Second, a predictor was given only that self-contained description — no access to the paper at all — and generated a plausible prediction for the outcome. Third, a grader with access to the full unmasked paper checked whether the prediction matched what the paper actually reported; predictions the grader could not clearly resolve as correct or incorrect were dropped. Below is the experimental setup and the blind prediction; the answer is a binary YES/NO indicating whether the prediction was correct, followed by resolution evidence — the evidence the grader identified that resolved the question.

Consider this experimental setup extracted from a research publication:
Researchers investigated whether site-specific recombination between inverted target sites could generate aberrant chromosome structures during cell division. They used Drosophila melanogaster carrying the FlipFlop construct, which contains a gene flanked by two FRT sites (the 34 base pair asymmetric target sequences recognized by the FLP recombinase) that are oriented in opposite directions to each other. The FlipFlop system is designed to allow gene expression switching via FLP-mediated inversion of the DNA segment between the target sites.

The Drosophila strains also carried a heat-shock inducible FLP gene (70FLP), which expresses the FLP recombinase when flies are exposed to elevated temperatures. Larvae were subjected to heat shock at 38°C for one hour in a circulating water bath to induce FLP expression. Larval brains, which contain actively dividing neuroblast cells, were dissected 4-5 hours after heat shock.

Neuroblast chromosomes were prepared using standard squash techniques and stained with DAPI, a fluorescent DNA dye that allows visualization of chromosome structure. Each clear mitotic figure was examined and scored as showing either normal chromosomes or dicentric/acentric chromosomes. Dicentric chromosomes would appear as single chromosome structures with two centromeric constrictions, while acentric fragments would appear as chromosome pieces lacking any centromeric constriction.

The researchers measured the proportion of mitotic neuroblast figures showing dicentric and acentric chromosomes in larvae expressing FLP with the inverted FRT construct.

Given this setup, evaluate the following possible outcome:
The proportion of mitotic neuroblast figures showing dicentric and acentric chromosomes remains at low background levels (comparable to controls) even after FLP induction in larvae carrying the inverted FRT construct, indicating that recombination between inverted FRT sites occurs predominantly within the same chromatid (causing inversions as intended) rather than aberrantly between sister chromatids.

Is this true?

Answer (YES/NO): NO